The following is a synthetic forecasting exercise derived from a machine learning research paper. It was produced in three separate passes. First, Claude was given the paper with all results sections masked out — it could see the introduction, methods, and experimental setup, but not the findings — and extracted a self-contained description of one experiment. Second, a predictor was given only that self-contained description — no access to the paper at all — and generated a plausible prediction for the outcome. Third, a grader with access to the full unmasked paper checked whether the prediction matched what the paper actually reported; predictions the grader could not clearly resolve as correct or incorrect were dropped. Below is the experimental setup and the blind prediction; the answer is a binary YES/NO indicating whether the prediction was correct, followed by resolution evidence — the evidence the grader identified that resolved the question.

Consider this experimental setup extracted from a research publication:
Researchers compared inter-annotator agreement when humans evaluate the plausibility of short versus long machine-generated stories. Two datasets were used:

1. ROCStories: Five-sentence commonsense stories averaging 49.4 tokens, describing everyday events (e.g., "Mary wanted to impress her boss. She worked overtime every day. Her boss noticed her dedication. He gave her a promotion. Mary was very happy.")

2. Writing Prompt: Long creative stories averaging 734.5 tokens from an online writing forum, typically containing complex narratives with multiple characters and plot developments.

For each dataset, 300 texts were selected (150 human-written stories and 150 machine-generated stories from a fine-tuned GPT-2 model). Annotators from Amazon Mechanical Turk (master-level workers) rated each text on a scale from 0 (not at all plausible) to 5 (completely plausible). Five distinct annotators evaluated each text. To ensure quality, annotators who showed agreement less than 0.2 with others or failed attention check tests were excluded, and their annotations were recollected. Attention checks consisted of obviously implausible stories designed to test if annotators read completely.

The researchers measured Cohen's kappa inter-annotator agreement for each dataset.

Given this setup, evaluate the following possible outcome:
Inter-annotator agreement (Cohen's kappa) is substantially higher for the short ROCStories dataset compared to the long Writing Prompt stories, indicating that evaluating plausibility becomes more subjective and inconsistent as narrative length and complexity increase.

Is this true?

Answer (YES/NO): NO